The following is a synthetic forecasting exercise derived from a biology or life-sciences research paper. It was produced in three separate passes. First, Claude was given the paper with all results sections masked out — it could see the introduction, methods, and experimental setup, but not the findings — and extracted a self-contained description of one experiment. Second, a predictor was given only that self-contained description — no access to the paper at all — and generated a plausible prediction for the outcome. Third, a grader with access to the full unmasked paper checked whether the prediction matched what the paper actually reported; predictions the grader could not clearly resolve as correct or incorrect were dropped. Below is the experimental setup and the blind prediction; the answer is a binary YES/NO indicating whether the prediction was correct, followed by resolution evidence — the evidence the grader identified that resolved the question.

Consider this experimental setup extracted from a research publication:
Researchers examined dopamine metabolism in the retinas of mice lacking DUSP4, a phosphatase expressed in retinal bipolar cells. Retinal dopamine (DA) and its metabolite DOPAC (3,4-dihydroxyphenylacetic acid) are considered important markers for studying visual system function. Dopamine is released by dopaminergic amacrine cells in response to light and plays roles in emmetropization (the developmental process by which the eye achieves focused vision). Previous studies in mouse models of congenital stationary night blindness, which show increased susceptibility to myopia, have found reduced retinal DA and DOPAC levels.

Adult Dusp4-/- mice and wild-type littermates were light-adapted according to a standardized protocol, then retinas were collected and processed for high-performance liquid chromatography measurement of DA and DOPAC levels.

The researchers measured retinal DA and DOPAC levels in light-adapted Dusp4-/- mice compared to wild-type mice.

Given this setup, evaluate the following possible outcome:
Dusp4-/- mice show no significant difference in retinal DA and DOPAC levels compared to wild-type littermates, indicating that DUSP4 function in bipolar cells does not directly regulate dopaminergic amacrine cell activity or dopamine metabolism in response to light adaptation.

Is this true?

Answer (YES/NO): NO